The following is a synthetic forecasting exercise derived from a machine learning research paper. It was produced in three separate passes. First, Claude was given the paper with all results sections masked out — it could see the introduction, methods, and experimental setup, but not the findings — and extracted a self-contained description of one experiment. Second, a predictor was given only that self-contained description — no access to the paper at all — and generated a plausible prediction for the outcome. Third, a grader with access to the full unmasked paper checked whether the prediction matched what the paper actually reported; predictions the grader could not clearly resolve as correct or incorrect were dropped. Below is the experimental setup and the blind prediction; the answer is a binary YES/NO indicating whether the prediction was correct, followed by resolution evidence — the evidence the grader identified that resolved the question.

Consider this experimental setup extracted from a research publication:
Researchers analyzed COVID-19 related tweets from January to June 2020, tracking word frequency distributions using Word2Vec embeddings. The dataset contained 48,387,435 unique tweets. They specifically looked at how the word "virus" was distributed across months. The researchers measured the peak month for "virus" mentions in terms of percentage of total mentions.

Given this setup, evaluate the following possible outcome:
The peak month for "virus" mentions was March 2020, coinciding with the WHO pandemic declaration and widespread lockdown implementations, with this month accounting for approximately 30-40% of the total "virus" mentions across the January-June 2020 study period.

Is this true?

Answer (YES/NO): NO